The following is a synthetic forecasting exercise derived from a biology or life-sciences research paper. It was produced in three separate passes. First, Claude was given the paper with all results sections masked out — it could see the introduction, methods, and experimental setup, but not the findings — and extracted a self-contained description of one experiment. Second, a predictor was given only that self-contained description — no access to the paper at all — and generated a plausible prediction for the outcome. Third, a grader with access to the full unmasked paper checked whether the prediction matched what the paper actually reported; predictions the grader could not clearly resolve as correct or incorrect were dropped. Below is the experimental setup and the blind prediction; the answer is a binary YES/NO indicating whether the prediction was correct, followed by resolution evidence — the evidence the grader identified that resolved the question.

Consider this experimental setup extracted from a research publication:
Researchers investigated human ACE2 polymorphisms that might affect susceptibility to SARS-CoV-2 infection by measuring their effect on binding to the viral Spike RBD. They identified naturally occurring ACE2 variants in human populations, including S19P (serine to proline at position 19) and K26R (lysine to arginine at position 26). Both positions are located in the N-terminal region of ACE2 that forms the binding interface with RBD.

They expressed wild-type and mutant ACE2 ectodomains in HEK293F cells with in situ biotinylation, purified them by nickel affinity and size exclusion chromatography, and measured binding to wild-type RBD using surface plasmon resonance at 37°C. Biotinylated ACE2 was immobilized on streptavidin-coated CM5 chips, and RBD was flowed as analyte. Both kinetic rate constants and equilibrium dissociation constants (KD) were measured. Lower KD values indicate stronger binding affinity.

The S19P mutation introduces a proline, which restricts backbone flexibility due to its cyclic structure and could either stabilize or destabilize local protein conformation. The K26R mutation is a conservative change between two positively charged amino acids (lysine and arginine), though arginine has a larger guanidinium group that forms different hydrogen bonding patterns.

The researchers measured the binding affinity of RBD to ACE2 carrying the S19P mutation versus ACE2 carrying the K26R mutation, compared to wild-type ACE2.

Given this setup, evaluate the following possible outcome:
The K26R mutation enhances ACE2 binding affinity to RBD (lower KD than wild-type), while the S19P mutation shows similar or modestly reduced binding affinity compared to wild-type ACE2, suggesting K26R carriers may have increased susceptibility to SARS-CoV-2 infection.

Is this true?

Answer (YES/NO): NO